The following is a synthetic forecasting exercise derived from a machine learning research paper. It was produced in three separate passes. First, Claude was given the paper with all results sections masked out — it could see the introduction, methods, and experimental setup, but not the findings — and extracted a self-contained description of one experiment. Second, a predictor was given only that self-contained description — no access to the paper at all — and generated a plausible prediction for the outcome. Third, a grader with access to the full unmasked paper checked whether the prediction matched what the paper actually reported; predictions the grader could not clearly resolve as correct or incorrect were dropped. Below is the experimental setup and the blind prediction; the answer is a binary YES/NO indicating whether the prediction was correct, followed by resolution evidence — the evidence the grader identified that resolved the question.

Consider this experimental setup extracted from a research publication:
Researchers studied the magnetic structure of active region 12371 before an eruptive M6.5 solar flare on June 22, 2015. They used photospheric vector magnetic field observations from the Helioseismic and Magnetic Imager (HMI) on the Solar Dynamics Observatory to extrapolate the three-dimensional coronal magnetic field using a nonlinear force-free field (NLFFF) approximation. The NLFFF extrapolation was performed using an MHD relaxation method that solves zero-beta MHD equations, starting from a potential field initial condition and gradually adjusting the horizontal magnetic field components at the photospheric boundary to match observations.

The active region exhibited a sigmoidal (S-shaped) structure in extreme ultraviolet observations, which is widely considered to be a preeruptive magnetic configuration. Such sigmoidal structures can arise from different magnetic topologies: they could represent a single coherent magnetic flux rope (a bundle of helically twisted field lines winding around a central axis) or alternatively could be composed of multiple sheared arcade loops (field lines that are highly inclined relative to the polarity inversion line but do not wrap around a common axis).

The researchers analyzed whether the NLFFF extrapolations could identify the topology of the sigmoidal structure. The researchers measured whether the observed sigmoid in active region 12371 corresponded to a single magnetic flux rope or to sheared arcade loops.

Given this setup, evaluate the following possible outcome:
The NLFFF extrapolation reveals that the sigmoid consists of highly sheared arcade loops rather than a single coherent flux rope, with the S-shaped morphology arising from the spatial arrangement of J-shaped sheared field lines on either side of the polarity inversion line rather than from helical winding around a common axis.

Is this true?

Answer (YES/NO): YES